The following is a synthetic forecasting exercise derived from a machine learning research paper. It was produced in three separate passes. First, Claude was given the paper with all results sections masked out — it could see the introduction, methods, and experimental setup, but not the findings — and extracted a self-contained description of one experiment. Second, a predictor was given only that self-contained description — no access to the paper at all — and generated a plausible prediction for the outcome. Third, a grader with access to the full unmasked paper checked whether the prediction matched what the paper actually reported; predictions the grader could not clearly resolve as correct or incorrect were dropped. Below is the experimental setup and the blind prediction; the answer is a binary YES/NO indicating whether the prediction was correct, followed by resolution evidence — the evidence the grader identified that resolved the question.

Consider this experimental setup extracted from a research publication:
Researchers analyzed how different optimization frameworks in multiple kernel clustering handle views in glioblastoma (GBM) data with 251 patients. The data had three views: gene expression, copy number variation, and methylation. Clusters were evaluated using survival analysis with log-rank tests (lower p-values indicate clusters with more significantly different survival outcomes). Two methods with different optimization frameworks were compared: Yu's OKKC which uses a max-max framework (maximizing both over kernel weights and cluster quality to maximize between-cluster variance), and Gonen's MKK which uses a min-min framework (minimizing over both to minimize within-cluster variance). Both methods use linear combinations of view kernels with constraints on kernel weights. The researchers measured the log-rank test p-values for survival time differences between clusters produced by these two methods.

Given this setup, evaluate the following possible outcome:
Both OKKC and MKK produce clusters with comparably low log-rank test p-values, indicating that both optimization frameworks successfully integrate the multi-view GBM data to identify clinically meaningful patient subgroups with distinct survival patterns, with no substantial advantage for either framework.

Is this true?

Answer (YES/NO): NO